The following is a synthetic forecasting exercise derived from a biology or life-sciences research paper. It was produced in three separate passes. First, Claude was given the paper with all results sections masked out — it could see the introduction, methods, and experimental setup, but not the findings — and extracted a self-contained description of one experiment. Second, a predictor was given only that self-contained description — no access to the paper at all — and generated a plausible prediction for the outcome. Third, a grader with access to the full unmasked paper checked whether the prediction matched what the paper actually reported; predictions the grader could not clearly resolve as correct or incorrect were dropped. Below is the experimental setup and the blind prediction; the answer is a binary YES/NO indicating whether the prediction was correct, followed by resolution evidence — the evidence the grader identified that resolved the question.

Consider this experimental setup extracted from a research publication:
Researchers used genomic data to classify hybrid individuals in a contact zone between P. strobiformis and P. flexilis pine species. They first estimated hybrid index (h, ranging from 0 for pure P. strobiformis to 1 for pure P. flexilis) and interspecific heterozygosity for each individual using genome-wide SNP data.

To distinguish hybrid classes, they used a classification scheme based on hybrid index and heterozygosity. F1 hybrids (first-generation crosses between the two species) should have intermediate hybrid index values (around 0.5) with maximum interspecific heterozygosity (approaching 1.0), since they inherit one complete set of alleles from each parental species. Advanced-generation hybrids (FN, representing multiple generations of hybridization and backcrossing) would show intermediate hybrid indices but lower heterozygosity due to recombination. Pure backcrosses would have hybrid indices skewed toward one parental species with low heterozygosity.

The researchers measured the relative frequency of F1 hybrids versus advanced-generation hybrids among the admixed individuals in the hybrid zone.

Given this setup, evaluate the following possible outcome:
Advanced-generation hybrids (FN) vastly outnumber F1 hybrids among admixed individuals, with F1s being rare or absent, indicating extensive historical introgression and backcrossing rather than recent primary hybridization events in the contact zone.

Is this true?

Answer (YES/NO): YES